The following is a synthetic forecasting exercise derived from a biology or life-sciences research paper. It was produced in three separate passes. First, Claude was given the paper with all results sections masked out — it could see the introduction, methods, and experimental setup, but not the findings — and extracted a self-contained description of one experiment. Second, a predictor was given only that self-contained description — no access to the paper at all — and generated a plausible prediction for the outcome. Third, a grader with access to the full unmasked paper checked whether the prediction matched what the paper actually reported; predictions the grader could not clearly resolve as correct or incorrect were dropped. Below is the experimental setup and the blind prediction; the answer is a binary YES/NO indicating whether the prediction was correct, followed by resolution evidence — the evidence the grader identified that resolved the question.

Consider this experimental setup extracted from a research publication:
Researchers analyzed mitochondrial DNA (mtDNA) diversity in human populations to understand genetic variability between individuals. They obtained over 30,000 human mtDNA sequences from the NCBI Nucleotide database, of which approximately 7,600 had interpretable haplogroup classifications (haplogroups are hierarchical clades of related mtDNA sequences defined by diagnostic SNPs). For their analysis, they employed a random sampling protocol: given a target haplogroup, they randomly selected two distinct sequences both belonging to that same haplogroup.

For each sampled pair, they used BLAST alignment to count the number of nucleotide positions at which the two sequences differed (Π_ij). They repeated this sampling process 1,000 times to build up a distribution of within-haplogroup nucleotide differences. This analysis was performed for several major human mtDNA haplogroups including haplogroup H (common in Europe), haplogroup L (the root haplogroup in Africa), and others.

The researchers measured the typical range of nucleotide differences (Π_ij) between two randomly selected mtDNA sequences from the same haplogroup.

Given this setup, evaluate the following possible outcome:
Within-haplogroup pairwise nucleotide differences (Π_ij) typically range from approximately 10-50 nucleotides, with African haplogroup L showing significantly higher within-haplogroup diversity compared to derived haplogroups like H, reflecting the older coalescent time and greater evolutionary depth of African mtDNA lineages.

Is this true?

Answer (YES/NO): YES